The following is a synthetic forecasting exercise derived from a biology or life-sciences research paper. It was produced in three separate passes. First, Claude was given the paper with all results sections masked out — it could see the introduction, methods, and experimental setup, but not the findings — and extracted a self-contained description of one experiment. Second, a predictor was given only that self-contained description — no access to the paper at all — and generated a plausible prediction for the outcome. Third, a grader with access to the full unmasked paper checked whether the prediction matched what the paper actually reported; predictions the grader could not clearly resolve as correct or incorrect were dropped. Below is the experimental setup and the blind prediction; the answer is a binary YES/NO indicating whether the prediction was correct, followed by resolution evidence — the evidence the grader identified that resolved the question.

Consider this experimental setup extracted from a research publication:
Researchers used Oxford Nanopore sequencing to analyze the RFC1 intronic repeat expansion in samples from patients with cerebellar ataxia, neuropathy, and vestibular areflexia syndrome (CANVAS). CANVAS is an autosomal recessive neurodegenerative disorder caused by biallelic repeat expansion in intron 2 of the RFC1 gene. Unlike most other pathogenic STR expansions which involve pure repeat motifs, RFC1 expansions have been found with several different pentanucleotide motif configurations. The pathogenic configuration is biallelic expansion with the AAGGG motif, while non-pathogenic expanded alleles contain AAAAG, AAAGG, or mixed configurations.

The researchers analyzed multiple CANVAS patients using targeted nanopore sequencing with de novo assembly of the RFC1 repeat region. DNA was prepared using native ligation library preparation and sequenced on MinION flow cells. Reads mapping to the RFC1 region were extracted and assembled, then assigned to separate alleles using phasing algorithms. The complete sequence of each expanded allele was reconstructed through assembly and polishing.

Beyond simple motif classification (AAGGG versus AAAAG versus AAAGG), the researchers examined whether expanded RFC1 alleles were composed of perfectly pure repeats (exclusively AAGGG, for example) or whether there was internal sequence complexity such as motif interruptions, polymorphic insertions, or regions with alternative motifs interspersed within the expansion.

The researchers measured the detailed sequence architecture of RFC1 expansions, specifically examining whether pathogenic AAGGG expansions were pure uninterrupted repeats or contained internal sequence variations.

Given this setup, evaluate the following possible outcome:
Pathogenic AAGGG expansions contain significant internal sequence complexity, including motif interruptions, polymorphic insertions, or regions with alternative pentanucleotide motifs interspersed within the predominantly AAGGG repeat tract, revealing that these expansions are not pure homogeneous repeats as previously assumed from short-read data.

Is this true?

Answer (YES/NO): NO